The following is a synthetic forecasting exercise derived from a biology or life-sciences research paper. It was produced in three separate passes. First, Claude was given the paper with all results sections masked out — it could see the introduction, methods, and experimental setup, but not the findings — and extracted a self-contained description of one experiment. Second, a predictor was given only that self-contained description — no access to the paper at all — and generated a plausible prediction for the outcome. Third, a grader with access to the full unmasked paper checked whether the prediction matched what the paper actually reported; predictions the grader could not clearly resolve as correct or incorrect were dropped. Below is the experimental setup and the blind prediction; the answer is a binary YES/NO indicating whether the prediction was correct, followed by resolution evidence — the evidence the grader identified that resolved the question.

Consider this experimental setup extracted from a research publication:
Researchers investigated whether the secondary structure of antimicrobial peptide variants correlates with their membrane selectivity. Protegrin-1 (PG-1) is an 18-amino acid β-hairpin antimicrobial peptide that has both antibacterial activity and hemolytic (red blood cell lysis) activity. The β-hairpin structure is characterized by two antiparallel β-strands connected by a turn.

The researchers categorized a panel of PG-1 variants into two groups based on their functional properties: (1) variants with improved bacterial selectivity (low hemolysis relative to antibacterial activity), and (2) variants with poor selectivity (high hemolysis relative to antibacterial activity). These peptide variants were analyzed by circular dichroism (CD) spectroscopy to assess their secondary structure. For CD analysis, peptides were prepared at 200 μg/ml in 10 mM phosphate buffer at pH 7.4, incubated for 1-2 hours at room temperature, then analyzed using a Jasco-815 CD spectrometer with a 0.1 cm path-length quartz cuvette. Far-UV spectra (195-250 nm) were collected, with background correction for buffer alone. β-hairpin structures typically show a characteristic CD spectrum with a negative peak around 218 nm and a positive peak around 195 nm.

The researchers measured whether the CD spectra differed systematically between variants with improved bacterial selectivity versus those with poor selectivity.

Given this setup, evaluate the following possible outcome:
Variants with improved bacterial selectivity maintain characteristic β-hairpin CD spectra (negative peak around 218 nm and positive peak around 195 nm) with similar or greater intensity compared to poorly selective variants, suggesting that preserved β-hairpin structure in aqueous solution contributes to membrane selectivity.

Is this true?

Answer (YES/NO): NO